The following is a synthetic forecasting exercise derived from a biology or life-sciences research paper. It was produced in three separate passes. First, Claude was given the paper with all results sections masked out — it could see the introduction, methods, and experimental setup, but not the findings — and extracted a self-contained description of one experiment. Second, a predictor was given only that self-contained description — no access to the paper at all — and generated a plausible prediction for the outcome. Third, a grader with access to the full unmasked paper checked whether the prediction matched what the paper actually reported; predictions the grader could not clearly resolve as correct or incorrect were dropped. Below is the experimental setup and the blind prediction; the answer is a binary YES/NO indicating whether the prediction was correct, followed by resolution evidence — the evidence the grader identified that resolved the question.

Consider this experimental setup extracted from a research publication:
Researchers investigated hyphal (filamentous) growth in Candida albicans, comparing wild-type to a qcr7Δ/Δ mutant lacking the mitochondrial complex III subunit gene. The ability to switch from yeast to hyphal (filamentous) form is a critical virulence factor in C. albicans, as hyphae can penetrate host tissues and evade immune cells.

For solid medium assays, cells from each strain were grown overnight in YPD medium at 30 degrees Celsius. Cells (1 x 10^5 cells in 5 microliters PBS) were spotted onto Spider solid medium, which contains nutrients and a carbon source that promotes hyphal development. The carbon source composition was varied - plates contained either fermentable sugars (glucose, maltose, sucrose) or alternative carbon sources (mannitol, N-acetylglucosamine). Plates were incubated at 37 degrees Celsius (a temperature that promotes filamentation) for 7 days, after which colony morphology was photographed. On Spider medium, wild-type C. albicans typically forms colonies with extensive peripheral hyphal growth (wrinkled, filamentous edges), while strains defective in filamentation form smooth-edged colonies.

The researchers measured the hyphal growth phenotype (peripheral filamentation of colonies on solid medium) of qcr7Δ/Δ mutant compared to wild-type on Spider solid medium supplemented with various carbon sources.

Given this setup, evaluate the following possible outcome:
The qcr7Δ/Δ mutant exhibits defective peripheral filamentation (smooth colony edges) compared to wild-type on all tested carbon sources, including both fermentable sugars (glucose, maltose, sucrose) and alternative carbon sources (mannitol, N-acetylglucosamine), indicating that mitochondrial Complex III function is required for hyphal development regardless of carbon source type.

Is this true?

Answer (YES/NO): YES